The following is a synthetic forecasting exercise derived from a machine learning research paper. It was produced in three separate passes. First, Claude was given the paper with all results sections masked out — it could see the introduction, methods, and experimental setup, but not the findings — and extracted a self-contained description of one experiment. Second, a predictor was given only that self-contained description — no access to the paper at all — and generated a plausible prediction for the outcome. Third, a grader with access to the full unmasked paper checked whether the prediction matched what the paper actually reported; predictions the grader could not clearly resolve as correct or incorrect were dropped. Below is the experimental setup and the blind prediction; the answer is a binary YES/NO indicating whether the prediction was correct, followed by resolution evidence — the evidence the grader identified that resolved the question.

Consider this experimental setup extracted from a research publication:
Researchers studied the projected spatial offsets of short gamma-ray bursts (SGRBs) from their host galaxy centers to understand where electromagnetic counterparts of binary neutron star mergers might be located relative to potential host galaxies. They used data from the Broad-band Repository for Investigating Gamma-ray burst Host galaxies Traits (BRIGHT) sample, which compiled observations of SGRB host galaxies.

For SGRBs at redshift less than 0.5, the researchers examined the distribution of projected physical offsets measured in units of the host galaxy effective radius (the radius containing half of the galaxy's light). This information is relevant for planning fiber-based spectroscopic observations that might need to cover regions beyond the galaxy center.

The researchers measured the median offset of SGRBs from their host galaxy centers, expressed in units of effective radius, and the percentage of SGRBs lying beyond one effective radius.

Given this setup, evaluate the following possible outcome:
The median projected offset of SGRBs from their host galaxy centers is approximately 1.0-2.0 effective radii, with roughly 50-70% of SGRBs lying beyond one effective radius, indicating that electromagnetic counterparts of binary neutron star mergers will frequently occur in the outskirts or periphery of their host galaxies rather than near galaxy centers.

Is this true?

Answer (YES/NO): YES